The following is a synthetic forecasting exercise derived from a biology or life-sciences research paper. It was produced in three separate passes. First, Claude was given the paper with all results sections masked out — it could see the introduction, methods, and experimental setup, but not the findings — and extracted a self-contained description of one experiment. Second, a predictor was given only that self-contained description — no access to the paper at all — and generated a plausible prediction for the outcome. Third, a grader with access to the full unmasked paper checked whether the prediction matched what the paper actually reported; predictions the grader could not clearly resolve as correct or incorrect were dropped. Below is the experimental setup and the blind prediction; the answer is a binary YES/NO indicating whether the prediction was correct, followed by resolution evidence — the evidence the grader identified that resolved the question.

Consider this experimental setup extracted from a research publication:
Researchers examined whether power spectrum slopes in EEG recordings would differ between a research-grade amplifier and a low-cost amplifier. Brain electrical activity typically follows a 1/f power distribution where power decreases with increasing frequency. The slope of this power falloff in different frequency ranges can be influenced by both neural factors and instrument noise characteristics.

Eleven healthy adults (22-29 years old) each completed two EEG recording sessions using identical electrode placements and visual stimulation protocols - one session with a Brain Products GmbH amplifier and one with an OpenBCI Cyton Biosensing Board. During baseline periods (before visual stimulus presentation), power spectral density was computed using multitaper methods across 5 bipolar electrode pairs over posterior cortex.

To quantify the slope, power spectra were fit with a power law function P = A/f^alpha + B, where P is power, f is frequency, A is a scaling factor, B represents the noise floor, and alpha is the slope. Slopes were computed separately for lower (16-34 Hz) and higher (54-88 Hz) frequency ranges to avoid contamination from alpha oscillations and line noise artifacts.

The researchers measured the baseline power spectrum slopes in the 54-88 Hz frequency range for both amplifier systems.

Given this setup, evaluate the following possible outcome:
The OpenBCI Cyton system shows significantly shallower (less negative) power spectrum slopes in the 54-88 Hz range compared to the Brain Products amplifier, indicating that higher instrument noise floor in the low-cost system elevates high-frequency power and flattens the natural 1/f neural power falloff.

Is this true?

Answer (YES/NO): NO